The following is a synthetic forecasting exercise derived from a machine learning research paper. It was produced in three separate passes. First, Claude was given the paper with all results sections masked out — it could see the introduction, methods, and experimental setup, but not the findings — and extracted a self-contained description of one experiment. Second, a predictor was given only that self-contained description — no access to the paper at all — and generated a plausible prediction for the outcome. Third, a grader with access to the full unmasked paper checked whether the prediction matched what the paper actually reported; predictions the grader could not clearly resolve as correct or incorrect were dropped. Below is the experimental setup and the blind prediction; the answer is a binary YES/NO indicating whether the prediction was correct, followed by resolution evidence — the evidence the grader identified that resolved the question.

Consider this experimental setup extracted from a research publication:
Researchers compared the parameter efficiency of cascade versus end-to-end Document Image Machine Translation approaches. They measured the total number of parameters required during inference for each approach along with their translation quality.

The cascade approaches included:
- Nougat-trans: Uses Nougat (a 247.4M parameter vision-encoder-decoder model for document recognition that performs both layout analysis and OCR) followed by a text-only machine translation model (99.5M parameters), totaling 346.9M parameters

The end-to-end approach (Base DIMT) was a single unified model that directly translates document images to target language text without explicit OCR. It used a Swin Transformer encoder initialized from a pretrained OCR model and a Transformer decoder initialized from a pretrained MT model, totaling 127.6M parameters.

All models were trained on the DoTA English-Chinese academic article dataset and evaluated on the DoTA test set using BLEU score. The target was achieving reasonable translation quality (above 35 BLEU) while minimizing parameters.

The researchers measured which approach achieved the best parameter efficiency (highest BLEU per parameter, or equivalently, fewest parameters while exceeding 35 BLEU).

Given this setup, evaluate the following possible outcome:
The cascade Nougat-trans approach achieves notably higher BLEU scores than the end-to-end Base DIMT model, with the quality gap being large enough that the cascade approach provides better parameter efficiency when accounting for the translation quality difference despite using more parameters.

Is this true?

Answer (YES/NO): NO